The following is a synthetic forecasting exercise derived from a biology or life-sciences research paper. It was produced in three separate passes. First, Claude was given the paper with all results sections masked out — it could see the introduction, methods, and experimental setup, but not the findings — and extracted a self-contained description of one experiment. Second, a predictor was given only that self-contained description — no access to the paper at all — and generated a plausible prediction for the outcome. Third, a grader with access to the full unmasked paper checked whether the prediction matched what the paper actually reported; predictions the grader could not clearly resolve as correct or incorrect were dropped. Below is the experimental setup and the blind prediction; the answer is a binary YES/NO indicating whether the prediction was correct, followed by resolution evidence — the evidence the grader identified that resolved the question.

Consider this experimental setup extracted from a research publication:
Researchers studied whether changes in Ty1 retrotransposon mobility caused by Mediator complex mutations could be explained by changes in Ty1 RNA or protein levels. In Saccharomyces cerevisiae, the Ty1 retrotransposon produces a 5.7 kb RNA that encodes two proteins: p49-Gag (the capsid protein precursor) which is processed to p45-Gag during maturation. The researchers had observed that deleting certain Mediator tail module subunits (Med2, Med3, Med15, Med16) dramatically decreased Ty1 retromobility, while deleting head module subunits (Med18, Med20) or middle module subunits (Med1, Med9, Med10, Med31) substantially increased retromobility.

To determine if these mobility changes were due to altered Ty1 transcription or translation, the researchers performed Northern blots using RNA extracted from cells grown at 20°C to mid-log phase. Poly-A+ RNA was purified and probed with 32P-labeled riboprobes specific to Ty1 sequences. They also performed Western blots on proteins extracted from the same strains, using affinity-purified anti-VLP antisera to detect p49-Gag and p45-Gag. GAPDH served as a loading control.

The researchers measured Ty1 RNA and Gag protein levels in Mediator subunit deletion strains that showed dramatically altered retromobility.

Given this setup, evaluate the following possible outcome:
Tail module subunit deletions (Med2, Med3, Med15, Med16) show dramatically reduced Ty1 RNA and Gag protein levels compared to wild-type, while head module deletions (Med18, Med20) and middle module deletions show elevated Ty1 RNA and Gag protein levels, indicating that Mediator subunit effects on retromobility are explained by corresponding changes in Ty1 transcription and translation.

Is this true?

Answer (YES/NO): NO